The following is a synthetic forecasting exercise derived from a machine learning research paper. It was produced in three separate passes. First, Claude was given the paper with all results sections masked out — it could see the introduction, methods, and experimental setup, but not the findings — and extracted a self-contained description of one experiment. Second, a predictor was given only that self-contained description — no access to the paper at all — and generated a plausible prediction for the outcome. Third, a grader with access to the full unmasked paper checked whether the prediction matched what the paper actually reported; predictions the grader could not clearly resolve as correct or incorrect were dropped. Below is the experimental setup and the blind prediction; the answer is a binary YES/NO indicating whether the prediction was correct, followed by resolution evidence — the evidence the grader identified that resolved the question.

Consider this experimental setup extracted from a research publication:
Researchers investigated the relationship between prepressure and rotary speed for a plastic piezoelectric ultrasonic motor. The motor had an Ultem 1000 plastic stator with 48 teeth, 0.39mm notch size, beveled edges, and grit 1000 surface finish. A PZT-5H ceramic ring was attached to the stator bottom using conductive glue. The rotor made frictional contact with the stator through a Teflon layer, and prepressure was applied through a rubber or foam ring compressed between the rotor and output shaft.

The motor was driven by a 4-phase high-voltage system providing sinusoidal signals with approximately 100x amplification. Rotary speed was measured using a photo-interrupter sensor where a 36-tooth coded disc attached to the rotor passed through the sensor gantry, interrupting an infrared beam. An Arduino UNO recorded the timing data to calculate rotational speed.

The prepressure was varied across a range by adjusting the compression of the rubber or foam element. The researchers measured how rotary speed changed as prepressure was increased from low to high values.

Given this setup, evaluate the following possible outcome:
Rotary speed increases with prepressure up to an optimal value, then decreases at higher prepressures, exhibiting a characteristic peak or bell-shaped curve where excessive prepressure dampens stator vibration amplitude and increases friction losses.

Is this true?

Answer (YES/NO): NO